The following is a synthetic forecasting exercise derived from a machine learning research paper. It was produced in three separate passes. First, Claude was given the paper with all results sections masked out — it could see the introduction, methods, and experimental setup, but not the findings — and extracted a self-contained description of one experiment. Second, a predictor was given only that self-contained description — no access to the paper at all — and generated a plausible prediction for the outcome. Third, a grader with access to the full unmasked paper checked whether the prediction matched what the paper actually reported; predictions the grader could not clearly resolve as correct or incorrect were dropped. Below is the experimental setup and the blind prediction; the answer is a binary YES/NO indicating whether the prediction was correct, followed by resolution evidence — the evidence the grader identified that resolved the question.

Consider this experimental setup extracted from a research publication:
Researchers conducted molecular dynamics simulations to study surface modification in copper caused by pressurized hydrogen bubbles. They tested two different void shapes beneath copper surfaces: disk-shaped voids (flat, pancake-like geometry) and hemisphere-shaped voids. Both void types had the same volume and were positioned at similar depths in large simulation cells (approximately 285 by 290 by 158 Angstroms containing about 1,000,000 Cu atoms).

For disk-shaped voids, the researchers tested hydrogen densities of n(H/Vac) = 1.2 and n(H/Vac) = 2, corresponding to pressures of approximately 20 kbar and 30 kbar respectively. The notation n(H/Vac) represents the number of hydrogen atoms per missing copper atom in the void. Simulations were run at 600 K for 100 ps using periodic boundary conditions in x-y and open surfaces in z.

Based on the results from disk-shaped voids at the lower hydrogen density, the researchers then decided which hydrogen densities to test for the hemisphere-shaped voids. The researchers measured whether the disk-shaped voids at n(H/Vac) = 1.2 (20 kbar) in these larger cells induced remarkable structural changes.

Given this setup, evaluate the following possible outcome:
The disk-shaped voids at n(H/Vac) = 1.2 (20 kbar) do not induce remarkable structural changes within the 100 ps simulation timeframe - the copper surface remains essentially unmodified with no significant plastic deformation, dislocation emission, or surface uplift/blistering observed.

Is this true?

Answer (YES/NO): NO